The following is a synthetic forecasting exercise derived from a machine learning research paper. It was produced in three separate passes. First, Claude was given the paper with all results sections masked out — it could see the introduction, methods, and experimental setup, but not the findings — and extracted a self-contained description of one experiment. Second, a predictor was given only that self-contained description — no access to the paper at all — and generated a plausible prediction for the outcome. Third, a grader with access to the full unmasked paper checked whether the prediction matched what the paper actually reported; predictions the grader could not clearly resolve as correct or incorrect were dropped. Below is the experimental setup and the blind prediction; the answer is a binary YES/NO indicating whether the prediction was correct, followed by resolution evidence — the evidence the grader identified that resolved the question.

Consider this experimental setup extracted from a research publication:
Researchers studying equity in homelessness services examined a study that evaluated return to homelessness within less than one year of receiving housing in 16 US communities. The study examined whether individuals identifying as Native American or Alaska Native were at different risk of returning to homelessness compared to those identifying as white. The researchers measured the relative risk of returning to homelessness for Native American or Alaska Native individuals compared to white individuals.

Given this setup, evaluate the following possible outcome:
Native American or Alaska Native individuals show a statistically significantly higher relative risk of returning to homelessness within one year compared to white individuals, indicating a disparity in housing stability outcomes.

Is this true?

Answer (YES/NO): YES